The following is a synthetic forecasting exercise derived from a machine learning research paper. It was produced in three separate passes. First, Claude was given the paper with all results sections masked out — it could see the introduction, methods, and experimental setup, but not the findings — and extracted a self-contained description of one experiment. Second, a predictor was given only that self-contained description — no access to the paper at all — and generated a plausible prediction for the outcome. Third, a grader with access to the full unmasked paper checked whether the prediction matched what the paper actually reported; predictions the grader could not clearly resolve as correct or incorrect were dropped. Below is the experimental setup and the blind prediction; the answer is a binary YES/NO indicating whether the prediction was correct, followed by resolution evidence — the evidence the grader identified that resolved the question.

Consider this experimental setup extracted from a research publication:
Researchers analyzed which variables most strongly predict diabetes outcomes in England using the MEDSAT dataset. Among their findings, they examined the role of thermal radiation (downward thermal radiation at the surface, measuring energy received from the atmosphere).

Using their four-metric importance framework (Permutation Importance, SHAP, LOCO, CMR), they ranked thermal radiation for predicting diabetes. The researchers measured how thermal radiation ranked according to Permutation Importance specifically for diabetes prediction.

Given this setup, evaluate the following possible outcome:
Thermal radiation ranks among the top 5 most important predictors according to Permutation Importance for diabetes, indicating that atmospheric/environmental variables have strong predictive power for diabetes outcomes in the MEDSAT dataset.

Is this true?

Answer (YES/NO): YES